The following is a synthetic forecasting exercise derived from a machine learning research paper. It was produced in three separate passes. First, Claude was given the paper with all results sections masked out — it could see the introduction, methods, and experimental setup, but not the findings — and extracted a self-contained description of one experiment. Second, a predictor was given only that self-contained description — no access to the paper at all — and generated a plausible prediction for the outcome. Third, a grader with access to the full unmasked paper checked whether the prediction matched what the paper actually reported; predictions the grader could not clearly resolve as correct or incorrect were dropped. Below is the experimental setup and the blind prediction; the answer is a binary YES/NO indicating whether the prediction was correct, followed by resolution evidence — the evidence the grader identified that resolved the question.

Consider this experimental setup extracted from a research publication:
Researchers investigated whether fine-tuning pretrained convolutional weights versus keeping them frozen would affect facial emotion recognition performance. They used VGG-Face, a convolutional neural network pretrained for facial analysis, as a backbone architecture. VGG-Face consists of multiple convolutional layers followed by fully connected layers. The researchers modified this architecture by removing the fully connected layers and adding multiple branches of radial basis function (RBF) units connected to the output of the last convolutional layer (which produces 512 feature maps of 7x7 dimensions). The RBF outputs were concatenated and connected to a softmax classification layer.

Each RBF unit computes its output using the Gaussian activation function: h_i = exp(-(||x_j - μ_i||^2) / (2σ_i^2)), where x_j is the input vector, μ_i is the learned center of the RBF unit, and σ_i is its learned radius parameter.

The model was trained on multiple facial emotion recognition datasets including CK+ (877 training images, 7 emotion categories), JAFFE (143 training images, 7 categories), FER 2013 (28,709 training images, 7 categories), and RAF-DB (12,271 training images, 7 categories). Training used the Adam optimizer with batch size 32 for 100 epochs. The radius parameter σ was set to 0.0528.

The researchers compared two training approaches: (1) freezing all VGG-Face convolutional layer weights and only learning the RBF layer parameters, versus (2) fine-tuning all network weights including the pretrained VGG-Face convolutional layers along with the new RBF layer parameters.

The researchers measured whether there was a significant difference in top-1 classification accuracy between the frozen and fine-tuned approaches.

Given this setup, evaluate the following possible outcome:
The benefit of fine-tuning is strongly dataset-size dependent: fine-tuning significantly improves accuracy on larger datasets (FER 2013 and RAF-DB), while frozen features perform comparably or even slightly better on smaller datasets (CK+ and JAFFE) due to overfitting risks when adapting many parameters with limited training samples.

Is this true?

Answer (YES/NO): NO